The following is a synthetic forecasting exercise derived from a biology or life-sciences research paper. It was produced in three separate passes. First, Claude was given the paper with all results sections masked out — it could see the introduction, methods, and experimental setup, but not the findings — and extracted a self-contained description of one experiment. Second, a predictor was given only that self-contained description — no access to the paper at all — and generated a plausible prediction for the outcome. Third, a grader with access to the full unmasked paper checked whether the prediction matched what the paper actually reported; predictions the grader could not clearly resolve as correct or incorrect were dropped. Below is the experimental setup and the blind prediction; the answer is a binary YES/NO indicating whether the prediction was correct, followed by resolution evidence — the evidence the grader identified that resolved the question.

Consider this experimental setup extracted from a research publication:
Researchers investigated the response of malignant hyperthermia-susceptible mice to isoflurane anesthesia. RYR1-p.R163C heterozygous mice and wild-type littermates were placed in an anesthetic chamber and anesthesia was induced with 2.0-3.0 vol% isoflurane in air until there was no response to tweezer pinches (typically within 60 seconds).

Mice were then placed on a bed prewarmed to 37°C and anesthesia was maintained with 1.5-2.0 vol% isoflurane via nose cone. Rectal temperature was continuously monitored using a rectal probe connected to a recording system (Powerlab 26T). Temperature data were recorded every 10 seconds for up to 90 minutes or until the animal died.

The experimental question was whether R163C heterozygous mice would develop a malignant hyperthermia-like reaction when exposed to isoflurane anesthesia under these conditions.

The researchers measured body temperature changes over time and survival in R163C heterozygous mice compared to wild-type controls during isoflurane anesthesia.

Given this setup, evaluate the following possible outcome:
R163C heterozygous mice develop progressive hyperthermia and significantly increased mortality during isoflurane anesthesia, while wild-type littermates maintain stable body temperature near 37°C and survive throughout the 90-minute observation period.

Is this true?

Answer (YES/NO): YES